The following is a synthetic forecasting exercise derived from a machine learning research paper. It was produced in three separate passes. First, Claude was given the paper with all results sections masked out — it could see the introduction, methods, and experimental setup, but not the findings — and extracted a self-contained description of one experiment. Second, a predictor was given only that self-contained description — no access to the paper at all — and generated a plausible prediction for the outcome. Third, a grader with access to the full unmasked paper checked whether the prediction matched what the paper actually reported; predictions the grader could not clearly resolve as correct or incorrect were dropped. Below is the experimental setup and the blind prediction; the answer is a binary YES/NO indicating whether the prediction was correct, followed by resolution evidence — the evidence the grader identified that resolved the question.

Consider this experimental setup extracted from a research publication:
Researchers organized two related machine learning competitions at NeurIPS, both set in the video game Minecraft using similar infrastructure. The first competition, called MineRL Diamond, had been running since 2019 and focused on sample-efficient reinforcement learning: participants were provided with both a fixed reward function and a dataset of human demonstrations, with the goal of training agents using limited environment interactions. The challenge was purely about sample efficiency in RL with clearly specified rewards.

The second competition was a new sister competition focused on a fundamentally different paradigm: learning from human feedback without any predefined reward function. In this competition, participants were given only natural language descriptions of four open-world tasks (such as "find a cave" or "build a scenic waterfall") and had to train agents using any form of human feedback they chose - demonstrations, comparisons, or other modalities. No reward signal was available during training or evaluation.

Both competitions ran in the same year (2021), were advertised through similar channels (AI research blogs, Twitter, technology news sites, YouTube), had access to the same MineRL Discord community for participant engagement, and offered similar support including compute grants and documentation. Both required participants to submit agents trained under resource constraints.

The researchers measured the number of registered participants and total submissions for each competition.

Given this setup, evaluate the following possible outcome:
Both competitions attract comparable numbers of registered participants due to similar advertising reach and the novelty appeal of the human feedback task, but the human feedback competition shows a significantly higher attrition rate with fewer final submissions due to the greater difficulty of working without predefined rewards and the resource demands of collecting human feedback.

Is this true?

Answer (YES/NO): NO